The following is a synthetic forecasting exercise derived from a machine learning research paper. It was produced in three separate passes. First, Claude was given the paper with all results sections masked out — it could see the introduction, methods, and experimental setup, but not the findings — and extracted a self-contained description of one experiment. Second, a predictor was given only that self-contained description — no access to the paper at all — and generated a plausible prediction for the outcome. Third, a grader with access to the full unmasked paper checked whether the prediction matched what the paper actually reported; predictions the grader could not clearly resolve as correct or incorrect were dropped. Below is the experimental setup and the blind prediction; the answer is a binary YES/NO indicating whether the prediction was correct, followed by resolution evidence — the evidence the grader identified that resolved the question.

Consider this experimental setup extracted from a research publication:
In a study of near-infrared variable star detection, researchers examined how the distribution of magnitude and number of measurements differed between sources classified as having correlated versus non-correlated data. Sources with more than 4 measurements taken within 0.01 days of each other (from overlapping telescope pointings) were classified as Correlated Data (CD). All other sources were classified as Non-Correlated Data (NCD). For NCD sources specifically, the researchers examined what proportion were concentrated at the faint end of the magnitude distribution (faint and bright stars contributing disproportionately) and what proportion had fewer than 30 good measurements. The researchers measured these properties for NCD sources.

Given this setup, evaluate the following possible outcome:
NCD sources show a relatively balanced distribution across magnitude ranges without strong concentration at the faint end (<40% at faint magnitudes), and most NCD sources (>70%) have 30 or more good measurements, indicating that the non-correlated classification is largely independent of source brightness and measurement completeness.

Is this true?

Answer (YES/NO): NO